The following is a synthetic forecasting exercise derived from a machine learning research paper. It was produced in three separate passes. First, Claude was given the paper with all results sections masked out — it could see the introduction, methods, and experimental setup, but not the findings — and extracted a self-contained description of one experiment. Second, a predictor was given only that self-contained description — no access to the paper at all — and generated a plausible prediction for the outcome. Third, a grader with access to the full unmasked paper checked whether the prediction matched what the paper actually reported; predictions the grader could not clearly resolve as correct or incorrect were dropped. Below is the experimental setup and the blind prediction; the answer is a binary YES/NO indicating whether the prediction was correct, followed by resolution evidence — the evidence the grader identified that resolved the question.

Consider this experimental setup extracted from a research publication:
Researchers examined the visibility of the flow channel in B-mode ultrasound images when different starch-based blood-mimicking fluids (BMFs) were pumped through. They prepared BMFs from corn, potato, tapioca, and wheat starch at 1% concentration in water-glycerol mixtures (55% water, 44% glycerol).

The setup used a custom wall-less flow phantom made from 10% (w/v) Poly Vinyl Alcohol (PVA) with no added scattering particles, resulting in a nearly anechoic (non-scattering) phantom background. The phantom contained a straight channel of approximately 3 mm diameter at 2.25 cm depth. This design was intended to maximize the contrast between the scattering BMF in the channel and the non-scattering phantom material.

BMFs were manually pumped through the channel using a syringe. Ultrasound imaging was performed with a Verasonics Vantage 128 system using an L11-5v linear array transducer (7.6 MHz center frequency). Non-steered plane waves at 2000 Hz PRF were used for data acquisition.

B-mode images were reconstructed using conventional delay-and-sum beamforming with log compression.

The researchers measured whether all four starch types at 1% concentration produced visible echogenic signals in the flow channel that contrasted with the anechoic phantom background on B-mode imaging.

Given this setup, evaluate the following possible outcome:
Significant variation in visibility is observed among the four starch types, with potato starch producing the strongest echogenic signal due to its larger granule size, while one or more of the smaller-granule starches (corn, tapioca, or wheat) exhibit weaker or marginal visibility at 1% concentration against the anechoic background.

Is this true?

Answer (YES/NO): NO